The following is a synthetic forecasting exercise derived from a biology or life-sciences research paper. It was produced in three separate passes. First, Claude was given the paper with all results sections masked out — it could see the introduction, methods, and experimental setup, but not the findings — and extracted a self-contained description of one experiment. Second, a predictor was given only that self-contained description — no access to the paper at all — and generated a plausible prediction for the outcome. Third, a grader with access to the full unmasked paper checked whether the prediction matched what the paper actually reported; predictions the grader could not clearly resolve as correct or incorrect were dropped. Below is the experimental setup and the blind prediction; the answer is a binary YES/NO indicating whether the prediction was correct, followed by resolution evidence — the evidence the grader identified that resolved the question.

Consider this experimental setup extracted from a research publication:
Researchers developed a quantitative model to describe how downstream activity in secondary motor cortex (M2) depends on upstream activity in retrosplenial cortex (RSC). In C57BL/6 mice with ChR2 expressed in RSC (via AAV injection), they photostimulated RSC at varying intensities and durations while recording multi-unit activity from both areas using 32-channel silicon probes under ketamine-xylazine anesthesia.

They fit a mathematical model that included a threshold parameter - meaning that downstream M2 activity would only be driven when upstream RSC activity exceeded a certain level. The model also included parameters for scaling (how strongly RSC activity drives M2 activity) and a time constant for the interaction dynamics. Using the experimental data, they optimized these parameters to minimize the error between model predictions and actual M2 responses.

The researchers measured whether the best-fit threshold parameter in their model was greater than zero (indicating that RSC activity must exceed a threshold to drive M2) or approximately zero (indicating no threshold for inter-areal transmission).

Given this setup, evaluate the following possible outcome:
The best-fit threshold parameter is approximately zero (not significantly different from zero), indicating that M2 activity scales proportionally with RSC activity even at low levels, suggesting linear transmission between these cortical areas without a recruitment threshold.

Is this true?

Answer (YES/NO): NO